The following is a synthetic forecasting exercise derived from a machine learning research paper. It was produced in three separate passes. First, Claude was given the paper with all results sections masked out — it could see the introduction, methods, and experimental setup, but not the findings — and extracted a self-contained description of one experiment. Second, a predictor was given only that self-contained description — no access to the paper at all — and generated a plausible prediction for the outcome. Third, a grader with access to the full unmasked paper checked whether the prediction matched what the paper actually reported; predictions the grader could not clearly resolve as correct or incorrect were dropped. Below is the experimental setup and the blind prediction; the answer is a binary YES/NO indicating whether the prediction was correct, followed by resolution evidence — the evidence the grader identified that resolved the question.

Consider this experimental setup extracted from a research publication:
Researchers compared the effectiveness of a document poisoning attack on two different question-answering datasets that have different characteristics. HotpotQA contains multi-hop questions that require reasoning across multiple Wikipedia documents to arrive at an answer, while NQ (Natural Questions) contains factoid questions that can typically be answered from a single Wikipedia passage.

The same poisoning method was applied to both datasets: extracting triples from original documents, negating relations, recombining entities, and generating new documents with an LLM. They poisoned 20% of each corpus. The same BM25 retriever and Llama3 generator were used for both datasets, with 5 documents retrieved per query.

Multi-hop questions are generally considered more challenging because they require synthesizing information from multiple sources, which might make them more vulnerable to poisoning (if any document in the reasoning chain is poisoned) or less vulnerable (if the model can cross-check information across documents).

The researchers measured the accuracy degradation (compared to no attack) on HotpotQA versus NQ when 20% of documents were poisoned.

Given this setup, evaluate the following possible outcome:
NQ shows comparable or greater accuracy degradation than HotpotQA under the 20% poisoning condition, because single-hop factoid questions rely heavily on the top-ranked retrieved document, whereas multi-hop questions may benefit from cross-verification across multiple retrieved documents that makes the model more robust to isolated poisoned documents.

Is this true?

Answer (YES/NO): YES